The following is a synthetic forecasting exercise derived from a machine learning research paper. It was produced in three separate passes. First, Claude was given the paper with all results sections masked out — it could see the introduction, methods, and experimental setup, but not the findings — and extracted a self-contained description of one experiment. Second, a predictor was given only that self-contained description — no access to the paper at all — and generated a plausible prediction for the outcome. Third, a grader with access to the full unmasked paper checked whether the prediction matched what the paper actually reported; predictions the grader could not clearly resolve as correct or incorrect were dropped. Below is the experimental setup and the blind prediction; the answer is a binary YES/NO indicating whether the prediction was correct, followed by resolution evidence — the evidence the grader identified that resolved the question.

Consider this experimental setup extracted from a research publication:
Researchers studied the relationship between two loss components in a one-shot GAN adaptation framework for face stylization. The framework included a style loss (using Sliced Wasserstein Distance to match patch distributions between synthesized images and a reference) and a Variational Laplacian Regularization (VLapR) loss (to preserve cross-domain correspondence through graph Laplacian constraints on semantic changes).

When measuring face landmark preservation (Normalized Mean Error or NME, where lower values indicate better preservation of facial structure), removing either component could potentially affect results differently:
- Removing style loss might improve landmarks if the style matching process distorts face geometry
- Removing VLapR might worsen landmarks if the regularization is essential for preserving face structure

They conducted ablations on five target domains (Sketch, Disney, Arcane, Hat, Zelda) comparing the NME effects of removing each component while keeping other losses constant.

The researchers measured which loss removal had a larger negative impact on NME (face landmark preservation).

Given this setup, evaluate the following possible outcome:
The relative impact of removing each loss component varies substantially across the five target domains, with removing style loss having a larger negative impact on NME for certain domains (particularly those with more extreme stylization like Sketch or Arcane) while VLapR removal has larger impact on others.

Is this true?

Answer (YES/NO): NO